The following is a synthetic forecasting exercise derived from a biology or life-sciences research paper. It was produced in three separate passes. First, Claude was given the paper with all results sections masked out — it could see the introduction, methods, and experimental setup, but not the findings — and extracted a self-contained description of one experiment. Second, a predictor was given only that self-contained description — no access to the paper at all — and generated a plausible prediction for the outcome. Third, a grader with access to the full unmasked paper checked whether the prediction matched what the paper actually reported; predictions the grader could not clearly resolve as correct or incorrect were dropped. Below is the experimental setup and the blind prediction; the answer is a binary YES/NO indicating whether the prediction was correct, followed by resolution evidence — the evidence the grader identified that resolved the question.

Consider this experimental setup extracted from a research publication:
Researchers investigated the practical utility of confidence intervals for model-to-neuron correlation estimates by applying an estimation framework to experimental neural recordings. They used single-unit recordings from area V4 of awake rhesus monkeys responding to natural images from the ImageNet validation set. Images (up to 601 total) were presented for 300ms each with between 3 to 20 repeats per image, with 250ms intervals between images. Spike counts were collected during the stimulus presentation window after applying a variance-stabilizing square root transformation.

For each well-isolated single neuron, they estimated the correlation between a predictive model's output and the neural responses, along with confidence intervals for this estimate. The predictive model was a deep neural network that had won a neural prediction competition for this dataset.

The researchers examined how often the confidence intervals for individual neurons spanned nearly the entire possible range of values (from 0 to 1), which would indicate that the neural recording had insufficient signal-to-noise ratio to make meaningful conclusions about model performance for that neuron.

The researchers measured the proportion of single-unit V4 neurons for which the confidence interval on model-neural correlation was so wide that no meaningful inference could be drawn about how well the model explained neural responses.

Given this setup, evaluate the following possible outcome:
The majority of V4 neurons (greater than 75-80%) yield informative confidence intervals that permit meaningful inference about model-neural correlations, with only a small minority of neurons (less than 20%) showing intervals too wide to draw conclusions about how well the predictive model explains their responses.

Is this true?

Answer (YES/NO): NO